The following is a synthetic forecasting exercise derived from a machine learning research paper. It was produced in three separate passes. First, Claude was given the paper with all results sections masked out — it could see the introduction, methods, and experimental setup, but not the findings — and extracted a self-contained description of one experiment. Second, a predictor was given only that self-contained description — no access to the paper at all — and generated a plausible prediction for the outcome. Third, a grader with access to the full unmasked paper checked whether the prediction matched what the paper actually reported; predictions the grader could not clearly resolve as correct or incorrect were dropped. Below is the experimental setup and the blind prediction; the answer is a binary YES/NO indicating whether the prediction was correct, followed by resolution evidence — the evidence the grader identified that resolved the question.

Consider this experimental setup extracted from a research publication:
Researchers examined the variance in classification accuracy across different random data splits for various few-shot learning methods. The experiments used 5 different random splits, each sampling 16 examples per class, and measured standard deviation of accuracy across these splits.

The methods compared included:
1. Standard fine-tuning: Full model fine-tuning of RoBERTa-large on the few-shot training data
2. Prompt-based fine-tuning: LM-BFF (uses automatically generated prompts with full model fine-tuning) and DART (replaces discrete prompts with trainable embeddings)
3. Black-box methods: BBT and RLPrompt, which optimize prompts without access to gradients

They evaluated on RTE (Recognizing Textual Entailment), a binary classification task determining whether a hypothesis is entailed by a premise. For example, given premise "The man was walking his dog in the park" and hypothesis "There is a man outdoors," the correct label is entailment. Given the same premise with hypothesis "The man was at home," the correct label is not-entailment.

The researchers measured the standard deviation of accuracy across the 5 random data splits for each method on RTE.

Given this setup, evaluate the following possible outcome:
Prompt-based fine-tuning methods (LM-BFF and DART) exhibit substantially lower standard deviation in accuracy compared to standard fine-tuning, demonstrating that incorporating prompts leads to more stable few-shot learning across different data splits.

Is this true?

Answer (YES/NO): NO